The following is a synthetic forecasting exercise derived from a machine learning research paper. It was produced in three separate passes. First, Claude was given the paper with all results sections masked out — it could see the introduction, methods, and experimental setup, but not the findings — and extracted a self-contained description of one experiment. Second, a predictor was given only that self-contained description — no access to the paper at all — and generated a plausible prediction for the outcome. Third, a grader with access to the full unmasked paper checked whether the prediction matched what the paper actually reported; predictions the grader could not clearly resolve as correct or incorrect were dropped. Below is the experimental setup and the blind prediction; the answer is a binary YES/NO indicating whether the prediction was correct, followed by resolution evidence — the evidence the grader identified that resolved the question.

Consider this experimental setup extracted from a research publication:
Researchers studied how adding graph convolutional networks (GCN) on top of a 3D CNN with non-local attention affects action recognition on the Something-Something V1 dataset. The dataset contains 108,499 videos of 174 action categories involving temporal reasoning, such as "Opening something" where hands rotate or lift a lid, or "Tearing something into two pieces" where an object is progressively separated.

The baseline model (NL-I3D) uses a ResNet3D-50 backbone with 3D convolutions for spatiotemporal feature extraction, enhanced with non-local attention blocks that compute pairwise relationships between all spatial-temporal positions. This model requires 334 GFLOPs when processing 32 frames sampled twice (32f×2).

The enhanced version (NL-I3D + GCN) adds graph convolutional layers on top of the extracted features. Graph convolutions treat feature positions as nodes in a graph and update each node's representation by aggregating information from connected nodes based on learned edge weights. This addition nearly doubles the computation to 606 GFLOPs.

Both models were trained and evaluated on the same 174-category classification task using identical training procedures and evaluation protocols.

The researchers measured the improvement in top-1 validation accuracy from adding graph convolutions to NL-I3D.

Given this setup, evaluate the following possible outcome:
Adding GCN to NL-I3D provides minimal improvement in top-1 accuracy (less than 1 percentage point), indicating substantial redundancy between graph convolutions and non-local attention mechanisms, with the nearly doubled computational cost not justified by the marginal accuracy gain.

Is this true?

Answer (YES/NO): NO